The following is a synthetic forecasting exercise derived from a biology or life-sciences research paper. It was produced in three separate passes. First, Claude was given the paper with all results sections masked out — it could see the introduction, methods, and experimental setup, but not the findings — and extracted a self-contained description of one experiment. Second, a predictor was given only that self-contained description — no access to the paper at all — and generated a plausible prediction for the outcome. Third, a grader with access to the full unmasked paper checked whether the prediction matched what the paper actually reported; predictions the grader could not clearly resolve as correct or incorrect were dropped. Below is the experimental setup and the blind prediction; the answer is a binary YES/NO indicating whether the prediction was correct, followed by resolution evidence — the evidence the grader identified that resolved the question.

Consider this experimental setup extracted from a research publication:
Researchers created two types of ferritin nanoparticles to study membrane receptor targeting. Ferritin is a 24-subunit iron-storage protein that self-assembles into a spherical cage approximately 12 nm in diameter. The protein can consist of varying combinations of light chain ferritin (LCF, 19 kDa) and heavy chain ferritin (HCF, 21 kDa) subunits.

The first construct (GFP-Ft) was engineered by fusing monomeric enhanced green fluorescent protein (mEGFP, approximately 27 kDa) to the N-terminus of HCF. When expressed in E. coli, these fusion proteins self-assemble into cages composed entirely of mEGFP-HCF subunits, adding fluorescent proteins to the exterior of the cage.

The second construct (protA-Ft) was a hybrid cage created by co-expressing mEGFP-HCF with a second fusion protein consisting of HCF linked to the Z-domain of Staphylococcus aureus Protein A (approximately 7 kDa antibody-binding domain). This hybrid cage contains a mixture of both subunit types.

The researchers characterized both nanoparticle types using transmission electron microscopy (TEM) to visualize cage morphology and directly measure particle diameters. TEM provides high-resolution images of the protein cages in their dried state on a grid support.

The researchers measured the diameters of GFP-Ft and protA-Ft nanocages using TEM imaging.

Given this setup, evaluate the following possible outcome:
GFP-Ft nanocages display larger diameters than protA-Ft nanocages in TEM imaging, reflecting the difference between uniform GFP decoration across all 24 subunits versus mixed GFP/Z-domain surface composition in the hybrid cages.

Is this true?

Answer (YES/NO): NO